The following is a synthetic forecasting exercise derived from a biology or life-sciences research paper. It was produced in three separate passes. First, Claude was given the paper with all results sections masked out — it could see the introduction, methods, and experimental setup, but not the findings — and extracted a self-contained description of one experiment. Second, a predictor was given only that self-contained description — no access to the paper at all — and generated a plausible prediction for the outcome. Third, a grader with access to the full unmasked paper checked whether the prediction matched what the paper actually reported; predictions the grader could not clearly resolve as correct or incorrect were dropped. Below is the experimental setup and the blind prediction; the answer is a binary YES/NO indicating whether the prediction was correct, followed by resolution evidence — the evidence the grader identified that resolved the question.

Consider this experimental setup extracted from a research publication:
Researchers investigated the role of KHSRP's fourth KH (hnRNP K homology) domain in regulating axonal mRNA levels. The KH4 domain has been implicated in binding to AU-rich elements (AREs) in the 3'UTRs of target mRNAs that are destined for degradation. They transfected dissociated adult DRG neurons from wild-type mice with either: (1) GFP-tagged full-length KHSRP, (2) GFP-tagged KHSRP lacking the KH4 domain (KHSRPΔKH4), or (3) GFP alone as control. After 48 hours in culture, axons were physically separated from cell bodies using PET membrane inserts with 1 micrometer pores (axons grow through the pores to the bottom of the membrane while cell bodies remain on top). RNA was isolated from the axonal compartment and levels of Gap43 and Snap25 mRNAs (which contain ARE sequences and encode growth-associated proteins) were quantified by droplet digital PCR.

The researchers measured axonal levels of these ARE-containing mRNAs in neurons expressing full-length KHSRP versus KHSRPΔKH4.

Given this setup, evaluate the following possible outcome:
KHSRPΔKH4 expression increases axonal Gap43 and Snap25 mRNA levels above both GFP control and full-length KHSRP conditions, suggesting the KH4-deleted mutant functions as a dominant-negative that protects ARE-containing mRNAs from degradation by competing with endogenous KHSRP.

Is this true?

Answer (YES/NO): NO